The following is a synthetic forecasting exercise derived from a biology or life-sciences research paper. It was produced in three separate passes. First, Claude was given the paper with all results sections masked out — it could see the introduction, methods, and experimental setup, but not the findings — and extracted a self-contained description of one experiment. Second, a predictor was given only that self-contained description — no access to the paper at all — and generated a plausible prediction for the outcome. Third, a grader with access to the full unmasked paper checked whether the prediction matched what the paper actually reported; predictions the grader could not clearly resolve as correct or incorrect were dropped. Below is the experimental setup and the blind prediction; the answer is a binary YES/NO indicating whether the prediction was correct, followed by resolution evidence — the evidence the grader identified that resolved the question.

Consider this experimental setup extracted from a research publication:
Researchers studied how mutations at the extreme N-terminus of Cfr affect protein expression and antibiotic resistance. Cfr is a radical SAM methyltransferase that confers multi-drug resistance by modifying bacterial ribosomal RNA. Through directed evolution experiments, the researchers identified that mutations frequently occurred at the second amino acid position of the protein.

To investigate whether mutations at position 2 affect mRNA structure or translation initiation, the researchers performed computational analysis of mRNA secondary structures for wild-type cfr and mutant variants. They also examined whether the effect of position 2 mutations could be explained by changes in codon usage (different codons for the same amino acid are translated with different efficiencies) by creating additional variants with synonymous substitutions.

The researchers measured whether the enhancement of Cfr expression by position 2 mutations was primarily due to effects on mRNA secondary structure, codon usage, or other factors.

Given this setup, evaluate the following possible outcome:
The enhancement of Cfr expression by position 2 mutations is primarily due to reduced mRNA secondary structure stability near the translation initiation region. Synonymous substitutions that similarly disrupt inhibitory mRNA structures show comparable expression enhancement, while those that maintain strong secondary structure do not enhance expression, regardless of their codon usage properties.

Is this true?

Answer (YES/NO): NO